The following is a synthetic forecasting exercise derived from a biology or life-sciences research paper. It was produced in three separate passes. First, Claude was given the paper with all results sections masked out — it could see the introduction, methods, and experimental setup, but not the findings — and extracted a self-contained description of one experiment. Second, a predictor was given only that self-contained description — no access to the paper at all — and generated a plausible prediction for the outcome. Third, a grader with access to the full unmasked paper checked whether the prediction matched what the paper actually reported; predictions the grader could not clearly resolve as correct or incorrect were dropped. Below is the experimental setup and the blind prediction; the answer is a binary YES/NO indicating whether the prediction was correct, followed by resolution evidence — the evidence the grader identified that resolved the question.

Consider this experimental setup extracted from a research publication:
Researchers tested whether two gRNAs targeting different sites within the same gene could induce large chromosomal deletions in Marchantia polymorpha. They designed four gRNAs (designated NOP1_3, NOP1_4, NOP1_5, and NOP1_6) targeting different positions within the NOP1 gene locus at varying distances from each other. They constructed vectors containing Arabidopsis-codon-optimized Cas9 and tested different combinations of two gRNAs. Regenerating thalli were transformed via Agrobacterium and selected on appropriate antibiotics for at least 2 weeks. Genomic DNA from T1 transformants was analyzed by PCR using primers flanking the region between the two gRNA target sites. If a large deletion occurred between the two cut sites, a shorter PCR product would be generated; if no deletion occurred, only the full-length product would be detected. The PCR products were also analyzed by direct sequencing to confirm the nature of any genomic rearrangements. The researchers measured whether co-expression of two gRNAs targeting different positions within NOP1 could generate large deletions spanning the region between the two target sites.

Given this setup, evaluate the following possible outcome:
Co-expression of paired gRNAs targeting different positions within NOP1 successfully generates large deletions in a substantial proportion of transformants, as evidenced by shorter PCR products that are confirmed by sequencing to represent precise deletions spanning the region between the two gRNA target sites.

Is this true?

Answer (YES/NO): YES